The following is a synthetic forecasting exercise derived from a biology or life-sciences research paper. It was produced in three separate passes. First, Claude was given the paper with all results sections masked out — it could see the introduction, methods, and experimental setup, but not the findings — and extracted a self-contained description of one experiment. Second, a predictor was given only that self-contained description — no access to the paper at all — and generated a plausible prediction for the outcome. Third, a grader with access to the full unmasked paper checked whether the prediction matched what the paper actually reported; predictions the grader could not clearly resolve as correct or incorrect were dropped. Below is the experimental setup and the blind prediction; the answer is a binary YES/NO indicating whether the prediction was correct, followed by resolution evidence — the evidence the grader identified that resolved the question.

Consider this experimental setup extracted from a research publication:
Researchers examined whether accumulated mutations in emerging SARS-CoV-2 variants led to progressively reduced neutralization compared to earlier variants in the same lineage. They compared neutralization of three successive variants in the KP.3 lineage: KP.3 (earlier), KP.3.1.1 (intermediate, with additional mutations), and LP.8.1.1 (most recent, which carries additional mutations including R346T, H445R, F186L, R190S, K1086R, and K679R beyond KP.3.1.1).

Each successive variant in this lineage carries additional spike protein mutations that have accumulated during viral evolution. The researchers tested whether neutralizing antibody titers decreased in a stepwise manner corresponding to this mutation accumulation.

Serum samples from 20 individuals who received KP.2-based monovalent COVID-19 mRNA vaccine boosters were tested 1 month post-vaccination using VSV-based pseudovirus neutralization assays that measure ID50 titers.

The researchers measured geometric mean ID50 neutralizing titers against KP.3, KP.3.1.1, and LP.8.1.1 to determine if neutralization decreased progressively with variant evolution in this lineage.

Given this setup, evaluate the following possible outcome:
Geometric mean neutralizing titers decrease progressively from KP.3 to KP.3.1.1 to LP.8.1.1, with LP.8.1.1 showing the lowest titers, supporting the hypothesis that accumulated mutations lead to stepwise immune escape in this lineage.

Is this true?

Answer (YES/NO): NO